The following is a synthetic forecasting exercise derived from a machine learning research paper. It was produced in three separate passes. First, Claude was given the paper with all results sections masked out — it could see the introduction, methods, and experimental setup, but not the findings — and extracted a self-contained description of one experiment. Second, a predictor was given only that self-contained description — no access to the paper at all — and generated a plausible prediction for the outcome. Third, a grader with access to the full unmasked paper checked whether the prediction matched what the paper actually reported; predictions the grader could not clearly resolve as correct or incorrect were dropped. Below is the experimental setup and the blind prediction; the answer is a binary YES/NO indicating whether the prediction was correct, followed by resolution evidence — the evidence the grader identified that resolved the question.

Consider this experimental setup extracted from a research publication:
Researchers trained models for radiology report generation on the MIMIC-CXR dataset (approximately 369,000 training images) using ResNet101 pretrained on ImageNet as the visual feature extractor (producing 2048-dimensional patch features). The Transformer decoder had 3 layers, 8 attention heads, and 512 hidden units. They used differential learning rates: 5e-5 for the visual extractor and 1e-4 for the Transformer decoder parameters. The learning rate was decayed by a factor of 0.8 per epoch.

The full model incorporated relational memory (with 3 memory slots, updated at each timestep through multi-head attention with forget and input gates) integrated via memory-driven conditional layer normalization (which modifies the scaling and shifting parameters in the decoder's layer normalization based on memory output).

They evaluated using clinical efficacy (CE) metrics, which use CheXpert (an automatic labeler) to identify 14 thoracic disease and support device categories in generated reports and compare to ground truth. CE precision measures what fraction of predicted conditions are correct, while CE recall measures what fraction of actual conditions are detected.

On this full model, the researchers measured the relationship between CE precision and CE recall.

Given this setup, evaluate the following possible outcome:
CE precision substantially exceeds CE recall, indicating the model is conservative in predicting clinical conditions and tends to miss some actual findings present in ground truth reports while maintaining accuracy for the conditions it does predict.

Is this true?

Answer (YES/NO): YES